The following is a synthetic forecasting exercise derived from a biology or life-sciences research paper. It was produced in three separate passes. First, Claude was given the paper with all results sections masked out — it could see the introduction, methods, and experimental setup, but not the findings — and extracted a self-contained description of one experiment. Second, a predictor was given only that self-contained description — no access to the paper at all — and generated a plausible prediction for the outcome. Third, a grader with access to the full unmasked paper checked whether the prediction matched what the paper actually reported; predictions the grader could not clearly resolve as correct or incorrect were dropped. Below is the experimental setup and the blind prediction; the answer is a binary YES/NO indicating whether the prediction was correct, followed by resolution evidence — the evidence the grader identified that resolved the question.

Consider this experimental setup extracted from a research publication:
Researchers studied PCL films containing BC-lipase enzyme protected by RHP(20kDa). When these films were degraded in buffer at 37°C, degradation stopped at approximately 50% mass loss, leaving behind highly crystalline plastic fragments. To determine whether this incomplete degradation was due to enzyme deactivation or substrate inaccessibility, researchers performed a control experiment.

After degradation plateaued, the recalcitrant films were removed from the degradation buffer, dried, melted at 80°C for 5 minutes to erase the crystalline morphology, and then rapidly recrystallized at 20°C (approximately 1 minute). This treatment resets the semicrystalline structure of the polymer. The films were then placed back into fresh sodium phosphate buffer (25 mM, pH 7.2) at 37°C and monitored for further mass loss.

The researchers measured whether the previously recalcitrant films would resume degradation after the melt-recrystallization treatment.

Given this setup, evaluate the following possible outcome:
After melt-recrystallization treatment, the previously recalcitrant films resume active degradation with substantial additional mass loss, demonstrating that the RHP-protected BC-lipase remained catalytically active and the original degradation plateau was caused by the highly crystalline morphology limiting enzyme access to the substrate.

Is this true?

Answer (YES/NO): YES